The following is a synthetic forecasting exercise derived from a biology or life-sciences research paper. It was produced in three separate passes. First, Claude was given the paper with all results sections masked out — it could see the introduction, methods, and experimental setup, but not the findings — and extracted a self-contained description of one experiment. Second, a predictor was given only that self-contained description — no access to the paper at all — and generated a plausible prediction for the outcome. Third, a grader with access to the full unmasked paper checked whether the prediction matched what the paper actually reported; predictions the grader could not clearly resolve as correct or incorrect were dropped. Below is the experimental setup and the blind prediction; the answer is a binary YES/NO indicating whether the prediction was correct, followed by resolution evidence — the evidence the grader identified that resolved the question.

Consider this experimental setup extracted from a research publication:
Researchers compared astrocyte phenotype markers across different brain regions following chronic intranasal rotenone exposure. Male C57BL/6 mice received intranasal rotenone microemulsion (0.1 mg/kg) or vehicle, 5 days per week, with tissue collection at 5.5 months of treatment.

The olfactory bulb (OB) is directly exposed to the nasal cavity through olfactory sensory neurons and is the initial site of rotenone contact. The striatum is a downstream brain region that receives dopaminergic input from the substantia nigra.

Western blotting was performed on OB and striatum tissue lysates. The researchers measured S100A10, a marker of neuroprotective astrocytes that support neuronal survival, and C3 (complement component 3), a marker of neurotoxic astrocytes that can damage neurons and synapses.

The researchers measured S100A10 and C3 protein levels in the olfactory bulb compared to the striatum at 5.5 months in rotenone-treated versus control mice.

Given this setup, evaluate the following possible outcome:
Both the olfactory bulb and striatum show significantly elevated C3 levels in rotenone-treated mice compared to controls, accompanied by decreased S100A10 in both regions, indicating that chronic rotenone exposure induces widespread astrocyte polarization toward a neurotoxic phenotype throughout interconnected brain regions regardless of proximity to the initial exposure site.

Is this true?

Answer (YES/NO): NO